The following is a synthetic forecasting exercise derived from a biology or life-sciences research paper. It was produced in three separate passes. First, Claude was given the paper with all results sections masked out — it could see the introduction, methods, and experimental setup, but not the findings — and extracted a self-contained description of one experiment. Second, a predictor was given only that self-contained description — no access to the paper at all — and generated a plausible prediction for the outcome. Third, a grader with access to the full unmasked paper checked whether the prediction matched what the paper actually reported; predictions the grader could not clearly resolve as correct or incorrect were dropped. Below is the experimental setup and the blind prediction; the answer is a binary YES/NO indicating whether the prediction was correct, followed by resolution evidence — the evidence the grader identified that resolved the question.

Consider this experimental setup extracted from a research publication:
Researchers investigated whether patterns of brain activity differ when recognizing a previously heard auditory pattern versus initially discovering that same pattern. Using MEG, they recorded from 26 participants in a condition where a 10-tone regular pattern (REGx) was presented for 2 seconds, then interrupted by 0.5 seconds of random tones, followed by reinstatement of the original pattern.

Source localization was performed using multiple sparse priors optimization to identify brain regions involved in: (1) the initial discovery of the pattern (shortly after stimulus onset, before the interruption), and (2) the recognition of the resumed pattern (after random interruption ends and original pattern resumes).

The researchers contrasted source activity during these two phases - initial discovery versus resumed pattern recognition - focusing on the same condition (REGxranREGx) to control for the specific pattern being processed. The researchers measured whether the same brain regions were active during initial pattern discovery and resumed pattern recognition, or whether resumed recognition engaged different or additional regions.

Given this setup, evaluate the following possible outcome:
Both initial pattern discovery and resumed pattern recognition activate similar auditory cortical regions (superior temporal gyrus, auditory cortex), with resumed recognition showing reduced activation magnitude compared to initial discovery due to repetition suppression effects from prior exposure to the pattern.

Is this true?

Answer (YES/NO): NO